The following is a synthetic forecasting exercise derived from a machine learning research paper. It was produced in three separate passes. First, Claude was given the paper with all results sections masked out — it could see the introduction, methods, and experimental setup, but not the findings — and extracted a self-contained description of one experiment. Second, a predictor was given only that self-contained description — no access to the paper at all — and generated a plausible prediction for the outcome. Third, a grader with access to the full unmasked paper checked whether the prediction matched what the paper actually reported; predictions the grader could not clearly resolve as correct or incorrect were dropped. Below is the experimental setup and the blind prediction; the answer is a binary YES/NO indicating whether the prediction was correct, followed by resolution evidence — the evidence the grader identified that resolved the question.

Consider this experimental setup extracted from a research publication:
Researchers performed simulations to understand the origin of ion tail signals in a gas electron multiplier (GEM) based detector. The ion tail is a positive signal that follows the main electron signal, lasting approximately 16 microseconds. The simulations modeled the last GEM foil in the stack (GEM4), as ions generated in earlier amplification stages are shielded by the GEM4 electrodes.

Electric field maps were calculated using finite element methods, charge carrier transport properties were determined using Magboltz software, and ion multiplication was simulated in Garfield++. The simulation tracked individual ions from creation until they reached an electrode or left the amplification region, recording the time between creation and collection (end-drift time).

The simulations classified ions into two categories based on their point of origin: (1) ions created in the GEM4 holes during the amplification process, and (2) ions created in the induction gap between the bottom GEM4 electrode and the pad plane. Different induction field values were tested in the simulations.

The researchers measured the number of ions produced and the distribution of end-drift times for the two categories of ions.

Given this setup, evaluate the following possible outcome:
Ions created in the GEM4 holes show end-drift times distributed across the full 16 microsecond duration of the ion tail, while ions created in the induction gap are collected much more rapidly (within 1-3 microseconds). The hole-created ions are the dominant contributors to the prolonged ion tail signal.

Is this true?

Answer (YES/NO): NO